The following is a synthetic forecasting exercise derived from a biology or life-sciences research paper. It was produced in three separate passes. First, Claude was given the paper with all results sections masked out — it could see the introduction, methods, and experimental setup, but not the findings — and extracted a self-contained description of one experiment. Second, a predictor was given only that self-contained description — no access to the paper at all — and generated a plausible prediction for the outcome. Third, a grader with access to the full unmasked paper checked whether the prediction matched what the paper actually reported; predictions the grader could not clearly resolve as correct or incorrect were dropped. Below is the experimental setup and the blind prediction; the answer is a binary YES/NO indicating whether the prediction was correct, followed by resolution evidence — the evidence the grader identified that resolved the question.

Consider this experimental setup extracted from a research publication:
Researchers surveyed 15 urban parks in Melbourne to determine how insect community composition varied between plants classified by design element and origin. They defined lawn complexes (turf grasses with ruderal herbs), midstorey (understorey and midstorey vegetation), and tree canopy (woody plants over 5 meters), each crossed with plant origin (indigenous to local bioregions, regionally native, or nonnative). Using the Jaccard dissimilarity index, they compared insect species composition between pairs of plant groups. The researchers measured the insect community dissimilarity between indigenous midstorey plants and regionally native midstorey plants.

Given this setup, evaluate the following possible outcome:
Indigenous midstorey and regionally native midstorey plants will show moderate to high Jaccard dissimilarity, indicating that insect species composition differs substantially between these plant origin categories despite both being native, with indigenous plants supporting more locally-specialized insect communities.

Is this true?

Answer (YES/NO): NO